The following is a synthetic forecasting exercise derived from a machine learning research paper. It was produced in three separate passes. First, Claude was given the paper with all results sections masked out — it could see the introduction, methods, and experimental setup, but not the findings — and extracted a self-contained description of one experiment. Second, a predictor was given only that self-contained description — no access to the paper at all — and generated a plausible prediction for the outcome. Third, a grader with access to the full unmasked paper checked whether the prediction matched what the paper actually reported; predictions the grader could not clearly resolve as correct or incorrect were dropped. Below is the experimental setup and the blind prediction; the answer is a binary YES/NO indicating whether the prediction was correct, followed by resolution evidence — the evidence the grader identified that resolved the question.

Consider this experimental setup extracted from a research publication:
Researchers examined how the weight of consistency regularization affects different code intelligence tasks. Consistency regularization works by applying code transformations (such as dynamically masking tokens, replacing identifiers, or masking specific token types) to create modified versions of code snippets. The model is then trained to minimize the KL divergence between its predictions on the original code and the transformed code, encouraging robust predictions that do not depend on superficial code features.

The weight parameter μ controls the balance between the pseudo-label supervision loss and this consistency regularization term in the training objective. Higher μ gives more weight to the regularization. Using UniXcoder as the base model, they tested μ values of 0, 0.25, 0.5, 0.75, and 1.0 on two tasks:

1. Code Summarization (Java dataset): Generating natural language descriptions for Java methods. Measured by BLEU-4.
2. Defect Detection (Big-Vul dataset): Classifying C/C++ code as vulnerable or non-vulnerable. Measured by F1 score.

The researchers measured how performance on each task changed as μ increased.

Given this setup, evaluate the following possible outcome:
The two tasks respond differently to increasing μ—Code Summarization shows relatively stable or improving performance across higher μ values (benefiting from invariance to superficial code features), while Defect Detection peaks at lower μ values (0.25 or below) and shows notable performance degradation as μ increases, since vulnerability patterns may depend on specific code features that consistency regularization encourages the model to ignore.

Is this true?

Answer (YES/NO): NO